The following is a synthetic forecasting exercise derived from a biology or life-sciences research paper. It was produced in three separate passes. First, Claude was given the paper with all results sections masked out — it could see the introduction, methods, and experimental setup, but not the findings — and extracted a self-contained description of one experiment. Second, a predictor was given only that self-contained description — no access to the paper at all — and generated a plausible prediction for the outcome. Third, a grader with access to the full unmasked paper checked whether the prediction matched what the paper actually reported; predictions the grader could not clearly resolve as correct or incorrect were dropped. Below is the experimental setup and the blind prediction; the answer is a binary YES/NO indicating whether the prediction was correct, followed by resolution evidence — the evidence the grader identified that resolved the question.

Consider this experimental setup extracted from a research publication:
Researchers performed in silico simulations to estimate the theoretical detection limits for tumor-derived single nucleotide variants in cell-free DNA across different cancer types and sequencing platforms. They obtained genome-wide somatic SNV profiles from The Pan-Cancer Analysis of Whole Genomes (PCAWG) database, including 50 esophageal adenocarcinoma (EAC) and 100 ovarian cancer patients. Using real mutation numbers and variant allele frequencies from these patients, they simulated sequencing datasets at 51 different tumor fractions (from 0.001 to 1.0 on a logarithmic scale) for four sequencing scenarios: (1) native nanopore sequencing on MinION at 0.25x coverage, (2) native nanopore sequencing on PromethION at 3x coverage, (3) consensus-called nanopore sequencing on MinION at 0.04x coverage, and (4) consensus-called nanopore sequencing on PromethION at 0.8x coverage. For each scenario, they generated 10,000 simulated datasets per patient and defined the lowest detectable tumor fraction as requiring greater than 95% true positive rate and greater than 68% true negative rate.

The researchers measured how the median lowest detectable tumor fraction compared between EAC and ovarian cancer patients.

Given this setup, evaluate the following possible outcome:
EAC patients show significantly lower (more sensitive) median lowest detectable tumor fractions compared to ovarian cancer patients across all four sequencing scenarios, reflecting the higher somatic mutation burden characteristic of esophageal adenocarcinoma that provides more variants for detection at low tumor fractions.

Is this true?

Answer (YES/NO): NO